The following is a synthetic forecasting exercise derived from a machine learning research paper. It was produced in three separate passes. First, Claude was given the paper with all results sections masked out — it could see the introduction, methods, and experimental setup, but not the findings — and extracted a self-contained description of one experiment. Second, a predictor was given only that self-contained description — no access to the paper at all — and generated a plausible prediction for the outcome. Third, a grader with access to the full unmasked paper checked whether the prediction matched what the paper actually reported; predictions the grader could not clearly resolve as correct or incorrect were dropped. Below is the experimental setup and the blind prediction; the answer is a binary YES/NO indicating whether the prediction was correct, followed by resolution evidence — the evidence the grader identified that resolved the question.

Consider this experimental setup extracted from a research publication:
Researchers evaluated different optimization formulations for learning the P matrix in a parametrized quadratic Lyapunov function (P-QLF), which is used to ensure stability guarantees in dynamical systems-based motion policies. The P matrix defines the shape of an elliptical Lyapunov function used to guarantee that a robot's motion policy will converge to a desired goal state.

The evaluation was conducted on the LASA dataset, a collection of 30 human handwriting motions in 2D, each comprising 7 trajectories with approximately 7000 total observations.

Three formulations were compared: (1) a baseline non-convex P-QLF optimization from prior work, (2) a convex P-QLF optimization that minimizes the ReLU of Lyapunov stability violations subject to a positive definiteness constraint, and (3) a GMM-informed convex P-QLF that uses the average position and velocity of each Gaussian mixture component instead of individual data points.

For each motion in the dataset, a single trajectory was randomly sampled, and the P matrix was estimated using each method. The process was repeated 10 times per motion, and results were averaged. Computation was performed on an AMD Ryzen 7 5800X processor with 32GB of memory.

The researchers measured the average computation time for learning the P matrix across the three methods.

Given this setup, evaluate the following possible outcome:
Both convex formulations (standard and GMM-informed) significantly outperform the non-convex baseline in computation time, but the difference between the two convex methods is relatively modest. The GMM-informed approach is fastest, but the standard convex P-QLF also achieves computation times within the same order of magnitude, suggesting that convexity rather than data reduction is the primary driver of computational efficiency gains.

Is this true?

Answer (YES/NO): YES